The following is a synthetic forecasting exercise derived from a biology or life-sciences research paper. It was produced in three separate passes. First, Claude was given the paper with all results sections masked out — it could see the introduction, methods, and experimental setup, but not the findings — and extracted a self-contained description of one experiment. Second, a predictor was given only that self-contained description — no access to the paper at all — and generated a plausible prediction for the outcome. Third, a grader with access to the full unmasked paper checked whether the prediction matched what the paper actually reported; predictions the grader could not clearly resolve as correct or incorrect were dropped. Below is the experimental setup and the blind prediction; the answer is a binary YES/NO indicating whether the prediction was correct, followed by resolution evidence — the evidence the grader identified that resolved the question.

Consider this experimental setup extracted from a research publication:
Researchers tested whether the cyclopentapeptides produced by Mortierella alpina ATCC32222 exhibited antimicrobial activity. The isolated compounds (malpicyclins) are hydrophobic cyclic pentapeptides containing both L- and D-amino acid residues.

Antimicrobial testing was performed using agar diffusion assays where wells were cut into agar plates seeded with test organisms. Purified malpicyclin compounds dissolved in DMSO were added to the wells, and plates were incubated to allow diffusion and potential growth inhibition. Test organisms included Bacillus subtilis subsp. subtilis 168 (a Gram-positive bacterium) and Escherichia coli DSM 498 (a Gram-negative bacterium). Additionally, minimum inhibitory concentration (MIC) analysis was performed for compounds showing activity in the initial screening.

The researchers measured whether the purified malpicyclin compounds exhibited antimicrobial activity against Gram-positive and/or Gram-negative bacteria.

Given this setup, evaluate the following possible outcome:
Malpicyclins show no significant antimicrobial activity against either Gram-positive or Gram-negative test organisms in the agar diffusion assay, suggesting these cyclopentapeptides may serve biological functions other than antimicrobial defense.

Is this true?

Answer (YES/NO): NO